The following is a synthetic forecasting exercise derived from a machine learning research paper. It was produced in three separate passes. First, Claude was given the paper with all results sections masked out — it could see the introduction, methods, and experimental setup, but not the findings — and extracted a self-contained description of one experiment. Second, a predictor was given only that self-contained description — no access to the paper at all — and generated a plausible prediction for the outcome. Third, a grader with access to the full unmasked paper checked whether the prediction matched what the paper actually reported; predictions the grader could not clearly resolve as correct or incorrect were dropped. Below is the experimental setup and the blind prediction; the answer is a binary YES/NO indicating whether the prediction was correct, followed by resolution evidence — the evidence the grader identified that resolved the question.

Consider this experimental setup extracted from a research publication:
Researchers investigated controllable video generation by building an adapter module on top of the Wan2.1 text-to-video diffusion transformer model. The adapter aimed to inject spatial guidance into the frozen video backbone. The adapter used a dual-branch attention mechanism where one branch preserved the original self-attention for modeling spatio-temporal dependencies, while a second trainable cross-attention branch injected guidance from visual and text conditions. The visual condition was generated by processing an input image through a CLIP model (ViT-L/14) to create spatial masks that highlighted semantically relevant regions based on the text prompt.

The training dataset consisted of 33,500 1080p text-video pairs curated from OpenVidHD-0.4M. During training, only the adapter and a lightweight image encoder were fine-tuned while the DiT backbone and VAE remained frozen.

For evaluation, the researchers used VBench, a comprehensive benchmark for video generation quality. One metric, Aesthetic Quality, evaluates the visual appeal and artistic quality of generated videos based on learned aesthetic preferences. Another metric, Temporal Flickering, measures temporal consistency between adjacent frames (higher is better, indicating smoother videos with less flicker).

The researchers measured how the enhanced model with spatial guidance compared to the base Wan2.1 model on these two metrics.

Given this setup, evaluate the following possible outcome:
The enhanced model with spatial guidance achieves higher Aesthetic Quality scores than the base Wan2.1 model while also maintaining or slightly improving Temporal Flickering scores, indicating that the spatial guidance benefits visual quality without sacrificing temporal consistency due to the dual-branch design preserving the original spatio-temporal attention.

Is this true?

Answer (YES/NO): NO